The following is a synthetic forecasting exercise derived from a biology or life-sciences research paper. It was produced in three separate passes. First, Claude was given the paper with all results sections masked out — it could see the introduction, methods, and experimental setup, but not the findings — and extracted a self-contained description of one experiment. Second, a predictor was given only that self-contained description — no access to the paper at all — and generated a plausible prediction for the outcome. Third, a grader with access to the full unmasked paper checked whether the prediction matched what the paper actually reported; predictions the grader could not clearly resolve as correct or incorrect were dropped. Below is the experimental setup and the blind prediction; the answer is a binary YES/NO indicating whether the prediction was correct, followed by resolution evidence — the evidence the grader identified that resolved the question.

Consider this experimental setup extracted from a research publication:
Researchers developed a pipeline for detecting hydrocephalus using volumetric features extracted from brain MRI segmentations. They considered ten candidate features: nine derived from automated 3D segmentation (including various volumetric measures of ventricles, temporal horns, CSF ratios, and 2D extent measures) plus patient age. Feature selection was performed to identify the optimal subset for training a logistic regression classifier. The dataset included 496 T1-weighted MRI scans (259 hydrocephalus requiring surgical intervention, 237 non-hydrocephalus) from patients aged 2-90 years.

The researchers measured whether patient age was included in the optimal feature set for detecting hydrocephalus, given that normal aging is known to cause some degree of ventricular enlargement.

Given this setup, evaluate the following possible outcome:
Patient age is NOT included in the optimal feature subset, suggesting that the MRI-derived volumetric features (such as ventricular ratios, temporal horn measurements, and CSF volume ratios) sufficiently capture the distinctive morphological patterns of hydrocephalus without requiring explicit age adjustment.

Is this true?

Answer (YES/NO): YES